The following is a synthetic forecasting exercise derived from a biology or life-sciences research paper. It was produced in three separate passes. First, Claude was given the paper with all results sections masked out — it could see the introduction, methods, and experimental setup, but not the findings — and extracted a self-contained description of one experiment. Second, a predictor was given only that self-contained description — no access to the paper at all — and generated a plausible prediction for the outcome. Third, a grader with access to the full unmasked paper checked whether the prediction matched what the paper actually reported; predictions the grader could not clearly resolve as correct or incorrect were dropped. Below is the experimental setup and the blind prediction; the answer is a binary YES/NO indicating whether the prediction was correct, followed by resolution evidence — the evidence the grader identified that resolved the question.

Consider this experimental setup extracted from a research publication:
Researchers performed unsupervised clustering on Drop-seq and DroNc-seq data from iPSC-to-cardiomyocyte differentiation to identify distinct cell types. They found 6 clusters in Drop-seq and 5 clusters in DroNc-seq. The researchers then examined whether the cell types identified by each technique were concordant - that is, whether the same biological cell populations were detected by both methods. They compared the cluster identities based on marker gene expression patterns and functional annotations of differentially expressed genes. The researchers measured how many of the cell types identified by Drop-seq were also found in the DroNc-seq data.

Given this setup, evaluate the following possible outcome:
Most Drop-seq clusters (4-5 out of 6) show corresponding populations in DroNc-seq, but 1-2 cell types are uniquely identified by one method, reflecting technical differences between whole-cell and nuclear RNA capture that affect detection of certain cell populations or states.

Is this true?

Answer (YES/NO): YES